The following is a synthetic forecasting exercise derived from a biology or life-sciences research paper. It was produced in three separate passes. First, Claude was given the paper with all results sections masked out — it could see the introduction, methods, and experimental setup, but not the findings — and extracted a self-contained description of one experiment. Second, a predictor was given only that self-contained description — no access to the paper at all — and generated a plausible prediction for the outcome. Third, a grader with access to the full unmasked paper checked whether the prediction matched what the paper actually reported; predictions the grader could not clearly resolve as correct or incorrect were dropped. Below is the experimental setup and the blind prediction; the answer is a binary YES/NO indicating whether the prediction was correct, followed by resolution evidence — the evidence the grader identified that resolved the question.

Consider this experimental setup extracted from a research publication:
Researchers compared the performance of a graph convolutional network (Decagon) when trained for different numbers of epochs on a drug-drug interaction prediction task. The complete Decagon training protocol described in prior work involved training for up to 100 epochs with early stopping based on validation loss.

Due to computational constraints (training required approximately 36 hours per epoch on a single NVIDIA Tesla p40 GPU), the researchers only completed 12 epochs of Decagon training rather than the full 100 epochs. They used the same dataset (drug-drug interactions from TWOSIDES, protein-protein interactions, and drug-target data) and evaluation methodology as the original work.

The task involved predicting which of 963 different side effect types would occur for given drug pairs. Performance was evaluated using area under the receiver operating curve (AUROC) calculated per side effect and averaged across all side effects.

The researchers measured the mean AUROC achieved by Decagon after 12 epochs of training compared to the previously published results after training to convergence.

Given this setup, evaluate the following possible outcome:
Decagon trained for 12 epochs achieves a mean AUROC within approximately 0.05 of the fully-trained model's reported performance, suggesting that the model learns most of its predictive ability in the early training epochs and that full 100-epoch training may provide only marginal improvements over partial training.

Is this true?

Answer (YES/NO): YES